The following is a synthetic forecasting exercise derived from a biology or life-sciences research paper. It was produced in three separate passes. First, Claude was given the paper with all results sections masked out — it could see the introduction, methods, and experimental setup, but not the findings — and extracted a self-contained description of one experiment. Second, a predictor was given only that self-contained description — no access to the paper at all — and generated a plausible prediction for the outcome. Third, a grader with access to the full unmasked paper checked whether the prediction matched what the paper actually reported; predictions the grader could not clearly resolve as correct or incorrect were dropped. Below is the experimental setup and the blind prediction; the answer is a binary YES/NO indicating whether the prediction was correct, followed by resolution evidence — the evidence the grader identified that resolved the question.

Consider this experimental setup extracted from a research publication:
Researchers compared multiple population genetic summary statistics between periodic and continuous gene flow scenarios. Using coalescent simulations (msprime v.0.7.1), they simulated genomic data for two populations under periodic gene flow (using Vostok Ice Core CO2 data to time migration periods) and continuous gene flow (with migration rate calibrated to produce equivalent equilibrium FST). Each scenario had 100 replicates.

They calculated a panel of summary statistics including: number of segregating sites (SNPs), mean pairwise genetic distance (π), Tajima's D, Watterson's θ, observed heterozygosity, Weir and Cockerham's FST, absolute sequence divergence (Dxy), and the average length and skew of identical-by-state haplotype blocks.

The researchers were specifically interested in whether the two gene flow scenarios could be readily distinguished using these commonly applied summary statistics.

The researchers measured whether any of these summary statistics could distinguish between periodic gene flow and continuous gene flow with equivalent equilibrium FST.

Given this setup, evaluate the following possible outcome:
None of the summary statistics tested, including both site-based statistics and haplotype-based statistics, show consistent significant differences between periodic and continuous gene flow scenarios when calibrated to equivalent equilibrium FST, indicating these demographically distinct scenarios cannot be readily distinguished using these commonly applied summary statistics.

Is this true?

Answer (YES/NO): NO